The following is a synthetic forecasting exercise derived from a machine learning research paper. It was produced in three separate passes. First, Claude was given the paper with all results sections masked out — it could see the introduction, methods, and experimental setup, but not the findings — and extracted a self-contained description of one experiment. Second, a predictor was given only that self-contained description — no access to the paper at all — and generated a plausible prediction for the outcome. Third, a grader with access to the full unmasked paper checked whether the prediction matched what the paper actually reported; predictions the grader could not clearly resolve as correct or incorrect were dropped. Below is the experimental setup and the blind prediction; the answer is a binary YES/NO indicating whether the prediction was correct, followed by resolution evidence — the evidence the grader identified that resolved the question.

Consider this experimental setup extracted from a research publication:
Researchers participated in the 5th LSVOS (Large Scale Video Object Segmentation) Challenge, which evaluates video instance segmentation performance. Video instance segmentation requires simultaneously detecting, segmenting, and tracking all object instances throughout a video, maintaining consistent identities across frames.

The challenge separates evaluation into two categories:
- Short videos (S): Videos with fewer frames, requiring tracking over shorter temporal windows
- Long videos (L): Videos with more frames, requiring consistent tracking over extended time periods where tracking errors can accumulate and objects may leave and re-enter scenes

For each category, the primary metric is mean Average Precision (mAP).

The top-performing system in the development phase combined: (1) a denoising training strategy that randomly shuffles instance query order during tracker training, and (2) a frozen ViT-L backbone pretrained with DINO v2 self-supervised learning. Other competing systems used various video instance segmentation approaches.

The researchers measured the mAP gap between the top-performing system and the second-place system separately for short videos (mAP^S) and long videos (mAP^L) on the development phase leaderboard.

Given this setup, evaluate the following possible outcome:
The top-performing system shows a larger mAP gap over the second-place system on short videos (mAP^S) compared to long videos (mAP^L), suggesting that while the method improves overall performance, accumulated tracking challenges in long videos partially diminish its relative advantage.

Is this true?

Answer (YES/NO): YES